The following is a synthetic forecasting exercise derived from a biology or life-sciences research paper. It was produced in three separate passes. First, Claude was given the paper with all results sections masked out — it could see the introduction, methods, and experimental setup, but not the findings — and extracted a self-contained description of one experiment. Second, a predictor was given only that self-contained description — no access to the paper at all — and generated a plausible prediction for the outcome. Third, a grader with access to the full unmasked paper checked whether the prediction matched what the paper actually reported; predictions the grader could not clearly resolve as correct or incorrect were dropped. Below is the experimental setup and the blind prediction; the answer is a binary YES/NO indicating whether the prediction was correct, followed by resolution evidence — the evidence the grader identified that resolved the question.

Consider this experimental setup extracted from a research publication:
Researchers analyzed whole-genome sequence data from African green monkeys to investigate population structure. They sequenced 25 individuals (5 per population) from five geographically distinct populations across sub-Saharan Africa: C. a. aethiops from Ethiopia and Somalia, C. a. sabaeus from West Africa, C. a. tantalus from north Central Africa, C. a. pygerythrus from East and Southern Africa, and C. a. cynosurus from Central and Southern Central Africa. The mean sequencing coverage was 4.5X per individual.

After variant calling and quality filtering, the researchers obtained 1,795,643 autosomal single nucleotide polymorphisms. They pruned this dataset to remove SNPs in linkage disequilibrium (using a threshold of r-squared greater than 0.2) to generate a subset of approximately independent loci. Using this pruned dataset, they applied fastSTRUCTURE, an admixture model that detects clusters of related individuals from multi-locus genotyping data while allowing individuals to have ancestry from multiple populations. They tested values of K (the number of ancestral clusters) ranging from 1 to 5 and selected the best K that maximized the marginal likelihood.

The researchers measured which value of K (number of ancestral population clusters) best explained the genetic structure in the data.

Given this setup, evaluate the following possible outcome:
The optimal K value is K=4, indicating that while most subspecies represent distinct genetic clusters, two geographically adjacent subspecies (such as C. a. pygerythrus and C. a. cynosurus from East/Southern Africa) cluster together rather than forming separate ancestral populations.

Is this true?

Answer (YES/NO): YES